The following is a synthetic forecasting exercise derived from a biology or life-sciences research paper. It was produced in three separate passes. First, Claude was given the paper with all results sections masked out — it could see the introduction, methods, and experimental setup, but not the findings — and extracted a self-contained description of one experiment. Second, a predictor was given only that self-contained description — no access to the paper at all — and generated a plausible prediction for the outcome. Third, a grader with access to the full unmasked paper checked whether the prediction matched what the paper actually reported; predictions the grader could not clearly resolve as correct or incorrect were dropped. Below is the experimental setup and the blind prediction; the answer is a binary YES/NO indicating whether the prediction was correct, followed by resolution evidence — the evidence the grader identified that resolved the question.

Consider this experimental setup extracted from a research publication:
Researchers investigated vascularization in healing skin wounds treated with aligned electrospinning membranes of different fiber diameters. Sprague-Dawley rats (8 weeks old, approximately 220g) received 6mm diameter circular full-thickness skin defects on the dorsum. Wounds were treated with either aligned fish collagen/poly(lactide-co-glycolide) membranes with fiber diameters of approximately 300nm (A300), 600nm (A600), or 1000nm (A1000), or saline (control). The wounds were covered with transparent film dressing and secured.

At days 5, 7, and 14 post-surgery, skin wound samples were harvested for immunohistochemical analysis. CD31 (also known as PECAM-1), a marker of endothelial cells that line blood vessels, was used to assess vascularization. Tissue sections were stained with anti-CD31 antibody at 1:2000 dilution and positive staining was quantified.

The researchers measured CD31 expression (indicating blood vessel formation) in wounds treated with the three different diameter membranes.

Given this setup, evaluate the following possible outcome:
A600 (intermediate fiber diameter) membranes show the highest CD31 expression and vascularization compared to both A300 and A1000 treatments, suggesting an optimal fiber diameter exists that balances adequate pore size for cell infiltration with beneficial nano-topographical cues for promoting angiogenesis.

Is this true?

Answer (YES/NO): NO